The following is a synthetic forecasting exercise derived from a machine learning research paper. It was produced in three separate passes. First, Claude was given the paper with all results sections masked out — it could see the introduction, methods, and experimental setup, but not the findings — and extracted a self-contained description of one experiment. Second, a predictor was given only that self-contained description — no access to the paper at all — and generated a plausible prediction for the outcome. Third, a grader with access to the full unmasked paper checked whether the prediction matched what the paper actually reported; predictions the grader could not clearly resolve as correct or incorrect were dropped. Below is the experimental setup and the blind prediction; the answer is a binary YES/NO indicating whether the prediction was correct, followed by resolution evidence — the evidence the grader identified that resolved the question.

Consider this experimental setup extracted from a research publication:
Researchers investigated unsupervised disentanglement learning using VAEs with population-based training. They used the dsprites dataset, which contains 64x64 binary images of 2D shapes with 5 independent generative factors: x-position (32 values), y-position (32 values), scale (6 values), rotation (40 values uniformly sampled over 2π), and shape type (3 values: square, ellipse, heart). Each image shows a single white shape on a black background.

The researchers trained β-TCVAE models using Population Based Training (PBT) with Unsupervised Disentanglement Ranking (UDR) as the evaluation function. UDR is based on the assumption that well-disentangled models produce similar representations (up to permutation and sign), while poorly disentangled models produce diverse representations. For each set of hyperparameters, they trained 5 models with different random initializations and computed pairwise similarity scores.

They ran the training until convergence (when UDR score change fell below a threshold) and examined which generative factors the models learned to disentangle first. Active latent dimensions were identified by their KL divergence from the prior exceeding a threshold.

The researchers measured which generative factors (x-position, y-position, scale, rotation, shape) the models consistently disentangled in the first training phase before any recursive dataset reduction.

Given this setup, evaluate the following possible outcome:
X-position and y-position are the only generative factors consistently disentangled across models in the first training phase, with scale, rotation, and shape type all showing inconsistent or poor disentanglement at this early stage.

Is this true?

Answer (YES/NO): YES